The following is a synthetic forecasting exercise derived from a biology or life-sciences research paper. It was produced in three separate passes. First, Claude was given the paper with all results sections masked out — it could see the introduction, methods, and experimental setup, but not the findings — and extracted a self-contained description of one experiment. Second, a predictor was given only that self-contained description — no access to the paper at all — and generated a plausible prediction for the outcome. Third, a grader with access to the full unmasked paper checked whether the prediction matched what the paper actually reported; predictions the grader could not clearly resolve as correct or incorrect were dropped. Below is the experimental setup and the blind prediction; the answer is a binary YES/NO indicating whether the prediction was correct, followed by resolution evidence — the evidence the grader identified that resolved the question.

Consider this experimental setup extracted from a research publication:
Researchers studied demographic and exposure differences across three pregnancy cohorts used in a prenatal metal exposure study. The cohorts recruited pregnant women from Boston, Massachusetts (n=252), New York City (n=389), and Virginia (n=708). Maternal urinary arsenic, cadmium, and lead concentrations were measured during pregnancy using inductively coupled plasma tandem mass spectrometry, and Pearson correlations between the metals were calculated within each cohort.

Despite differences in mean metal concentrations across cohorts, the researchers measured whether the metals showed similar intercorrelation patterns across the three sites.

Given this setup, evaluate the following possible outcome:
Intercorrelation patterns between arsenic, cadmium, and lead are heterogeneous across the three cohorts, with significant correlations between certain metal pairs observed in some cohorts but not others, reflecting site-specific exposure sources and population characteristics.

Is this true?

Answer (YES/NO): NO